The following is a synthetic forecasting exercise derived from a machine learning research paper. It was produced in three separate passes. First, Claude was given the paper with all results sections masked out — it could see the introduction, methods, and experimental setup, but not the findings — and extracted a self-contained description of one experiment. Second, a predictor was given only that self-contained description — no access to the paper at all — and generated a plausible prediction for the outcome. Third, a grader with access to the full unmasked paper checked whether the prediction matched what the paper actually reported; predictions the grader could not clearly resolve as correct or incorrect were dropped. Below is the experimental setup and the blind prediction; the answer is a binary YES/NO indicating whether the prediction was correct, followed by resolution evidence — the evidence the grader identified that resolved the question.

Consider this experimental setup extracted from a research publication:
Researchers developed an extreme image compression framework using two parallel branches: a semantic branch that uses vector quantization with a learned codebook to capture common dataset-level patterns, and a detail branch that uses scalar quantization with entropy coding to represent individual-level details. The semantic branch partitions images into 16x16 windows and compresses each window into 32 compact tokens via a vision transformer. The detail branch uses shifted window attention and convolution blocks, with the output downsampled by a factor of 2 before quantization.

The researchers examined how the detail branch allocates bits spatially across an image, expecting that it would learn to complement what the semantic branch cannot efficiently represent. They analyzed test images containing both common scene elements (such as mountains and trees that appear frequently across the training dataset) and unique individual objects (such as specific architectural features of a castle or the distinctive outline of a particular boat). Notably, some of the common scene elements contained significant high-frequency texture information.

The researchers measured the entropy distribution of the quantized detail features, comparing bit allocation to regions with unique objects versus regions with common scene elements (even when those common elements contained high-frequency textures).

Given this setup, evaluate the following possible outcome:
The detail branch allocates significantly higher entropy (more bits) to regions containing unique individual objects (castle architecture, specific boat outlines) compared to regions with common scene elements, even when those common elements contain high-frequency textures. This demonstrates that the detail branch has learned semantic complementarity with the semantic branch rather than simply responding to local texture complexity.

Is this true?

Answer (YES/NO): YES